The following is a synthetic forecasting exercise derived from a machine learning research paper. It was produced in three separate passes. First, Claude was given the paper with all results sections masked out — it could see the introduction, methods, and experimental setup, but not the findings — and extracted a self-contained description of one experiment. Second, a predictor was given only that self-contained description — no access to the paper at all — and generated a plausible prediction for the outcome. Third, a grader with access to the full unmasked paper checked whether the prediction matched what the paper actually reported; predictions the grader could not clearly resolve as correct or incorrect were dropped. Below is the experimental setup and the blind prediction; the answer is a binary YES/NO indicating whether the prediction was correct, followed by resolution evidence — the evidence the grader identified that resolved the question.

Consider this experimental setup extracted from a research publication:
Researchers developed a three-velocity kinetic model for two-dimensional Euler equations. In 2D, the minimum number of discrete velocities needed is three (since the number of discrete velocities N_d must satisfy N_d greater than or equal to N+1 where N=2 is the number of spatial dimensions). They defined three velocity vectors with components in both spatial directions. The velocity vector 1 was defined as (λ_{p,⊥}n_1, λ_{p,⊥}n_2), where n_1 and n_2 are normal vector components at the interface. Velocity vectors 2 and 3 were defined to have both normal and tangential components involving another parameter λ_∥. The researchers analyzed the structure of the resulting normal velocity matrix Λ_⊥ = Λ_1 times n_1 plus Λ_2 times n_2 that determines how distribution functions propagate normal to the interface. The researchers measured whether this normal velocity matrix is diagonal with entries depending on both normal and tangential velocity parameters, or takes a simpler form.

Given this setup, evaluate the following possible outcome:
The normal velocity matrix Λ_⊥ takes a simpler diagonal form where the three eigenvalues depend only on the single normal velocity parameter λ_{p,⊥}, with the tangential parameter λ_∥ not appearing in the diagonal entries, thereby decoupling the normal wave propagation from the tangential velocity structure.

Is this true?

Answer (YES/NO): NO